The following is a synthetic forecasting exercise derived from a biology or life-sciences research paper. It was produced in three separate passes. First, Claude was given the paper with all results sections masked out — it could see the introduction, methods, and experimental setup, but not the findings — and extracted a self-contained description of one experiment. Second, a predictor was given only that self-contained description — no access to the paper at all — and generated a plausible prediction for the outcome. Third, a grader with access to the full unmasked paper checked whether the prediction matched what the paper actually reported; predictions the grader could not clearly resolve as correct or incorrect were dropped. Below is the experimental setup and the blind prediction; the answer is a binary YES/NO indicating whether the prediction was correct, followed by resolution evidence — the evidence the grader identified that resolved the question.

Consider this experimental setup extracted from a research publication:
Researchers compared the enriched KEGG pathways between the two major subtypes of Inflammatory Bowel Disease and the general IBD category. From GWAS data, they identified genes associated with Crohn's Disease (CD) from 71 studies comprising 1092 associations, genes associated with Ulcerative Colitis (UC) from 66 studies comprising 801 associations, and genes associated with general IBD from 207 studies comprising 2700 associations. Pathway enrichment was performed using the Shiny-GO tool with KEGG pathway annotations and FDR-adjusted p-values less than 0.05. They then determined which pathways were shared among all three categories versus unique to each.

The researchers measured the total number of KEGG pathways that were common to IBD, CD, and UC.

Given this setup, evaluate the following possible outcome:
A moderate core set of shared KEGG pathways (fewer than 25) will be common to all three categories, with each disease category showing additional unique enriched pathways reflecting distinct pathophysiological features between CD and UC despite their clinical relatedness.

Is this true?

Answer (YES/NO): NO